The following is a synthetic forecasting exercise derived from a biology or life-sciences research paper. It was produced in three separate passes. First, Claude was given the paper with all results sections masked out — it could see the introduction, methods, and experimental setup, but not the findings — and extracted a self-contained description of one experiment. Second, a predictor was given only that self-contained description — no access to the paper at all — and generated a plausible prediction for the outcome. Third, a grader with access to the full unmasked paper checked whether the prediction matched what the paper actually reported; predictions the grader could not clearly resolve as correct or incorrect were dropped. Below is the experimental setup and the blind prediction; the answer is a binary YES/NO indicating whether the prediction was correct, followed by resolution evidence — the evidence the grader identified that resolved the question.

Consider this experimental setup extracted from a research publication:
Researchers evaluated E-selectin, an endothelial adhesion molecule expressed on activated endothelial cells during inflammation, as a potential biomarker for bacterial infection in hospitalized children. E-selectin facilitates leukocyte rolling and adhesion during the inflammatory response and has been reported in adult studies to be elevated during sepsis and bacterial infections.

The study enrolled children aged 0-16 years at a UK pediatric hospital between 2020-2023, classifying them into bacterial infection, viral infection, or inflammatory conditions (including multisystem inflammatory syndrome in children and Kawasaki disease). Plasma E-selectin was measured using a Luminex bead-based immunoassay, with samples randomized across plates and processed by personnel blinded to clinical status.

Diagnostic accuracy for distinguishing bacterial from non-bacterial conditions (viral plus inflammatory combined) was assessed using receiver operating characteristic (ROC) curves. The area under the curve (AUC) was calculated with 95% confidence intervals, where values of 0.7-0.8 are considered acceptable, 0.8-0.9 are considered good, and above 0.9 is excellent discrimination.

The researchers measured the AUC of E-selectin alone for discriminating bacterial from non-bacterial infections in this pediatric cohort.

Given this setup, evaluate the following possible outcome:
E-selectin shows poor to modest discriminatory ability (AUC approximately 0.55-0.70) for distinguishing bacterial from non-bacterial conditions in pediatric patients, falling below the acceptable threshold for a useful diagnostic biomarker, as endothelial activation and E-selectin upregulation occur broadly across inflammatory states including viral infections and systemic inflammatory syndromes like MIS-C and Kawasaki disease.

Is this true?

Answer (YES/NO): NO